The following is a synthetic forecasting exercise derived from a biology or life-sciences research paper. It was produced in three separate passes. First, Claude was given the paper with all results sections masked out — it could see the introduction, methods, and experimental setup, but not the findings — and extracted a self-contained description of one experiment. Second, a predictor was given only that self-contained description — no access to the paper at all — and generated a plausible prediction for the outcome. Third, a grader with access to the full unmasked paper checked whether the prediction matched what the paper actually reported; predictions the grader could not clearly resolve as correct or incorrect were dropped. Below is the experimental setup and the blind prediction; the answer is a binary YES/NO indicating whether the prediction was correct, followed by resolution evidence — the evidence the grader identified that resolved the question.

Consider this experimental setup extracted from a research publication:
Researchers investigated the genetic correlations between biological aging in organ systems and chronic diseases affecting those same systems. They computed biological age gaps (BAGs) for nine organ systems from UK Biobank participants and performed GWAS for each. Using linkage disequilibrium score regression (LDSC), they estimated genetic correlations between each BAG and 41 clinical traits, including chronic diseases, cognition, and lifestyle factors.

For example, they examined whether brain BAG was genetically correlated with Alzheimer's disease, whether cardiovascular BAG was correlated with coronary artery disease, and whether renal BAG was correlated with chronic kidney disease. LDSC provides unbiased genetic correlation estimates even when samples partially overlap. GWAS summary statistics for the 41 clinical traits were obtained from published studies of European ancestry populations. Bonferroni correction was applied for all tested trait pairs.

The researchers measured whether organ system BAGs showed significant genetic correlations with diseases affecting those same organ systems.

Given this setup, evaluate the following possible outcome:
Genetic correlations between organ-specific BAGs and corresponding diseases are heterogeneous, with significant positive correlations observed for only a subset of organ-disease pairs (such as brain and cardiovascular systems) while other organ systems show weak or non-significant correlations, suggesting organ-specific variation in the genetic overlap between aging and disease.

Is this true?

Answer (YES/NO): NO